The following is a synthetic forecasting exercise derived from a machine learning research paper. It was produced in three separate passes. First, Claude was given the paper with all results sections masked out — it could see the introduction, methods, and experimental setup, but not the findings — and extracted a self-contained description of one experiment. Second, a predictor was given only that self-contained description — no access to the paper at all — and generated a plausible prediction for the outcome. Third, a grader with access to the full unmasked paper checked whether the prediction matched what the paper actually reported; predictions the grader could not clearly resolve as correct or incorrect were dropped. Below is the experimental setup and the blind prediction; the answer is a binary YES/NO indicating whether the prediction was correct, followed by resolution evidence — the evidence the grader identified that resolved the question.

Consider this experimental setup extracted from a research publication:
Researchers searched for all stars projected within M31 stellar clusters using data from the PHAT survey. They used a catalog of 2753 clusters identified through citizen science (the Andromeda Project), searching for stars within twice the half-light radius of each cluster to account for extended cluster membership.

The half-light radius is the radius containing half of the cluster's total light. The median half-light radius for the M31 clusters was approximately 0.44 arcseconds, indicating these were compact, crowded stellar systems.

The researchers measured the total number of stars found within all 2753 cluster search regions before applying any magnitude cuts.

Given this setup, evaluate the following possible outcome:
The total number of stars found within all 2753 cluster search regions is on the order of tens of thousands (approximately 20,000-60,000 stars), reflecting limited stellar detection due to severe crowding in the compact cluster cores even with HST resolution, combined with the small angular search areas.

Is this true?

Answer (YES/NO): NO